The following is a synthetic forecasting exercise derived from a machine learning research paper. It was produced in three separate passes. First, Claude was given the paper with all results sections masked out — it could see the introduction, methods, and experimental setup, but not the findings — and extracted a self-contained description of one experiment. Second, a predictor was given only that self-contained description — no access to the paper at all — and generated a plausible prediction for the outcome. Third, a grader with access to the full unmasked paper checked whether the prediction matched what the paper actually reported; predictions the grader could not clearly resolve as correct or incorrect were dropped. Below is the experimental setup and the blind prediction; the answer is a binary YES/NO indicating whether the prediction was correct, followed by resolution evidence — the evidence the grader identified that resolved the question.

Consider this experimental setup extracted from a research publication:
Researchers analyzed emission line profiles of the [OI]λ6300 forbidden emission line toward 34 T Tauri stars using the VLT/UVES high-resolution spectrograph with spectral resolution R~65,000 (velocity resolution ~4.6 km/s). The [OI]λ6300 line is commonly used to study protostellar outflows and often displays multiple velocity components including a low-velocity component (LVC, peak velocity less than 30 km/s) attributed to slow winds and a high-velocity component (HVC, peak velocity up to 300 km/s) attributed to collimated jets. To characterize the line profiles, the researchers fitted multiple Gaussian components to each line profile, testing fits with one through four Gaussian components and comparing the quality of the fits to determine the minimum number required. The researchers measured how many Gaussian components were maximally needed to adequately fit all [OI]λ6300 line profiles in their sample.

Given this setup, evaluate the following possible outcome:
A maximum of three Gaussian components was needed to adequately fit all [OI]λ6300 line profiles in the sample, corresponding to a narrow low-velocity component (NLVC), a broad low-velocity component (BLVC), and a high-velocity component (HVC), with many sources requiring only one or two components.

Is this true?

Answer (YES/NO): YES